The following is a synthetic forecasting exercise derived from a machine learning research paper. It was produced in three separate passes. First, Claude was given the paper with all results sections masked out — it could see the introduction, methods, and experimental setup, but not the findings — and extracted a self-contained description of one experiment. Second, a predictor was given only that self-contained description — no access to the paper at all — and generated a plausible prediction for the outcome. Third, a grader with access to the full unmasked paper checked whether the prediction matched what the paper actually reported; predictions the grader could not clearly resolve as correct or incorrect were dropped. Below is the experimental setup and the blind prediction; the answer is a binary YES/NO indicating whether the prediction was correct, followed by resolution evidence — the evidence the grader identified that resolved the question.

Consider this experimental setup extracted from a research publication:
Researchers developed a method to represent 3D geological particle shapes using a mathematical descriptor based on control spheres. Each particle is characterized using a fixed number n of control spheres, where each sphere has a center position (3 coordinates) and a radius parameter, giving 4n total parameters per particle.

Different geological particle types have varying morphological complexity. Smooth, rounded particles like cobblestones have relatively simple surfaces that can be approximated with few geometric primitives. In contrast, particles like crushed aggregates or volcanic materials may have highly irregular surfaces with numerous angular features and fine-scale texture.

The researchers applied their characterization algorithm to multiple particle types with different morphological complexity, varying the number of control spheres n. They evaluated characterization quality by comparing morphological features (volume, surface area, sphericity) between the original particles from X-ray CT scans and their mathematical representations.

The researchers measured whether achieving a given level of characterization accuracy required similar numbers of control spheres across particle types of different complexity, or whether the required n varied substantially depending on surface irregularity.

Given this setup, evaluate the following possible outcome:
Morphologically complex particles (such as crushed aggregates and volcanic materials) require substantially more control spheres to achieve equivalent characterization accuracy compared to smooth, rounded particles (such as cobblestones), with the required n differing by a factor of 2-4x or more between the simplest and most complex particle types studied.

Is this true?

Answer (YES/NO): YES